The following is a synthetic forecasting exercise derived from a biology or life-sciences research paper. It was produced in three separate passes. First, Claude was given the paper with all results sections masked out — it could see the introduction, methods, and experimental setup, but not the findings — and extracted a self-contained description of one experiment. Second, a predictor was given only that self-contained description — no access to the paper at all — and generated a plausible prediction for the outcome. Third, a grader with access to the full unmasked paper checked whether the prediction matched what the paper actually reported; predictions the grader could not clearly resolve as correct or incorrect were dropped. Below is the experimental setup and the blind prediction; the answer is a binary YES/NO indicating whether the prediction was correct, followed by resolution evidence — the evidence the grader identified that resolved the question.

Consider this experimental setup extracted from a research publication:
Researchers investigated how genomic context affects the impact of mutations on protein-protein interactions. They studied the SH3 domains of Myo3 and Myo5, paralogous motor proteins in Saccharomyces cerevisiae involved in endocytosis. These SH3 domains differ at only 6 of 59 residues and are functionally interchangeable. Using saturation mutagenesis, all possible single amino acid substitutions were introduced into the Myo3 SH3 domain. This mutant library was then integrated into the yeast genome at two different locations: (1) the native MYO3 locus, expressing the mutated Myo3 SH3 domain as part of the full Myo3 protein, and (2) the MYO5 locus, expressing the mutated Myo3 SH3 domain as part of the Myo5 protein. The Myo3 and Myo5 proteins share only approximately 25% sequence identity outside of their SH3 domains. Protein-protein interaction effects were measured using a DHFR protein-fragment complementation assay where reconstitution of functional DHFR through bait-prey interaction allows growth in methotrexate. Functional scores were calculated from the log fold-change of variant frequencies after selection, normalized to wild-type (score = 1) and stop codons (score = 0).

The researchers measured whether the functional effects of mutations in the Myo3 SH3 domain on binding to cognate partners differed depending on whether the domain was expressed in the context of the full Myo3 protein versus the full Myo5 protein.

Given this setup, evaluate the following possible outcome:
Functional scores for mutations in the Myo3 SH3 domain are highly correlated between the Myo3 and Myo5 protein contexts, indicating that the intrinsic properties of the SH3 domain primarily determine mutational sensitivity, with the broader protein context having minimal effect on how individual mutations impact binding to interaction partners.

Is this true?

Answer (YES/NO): NO